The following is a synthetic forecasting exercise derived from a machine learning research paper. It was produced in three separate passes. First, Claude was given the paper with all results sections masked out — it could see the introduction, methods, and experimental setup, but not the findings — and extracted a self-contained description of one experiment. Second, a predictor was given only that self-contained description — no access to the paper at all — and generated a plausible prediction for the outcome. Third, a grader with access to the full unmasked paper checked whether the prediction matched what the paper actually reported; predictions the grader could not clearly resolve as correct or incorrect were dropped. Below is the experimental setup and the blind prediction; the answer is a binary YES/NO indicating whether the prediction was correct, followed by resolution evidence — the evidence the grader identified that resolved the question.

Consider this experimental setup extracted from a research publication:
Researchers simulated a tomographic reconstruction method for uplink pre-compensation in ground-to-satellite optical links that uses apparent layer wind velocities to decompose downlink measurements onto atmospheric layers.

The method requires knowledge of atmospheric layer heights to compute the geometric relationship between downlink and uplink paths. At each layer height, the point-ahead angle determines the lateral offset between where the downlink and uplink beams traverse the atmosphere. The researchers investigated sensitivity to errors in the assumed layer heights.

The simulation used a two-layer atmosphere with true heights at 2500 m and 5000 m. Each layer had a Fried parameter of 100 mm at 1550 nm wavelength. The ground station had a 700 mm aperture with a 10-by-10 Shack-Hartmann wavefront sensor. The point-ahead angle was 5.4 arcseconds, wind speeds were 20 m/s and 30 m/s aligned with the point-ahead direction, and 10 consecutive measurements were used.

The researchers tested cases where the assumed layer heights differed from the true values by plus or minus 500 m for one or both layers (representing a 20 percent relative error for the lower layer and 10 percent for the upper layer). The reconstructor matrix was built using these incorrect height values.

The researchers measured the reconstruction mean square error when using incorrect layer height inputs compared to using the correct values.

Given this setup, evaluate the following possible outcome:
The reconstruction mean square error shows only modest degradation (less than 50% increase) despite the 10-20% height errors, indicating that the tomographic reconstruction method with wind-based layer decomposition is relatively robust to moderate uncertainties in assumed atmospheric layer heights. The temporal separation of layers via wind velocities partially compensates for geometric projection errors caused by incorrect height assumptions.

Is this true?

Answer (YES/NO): YES